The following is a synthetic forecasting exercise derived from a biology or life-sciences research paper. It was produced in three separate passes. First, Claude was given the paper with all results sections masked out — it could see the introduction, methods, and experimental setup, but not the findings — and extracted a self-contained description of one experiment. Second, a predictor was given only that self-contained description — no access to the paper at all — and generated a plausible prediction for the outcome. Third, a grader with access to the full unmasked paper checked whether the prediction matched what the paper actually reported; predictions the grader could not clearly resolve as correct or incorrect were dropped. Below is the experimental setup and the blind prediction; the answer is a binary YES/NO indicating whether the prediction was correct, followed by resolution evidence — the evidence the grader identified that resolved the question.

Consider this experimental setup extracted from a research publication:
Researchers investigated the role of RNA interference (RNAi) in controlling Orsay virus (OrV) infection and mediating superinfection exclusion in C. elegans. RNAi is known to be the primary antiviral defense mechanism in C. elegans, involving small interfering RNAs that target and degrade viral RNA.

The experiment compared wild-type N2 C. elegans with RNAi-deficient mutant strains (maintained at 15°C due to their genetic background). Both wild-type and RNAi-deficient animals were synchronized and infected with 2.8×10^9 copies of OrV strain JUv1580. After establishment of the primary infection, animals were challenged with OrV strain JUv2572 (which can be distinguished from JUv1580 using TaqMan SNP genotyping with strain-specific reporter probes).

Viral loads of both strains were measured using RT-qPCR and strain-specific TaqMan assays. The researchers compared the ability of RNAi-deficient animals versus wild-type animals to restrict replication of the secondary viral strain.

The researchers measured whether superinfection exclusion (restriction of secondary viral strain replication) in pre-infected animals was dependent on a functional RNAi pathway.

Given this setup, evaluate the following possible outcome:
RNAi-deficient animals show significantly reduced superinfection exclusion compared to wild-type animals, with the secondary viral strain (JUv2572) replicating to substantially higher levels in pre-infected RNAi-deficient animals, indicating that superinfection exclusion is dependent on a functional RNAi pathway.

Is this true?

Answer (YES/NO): YES